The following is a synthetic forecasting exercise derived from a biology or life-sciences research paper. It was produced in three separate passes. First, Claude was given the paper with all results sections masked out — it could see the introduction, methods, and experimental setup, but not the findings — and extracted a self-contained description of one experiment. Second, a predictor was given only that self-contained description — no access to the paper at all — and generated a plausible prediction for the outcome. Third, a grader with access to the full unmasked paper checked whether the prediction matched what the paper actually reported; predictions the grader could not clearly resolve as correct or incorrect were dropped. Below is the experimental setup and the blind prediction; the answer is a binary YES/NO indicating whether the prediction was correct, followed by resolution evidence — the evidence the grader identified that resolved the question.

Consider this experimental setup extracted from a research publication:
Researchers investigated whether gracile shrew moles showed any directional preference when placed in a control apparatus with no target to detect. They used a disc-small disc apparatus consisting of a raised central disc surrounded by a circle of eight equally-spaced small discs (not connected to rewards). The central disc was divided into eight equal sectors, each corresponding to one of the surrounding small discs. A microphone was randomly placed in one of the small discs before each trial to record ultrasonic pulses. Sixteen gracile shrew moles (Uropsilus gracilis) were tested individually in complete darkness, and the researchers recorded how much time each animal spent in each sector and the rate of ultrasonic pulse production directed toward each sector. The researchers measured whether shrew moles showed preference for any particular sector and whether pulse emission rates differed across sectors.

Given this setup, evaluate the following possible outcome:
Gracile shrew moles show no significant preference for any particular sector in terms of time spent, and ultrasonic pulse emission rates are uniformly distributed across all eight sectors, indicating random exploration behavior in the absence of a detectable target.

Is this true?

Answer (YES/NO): YES